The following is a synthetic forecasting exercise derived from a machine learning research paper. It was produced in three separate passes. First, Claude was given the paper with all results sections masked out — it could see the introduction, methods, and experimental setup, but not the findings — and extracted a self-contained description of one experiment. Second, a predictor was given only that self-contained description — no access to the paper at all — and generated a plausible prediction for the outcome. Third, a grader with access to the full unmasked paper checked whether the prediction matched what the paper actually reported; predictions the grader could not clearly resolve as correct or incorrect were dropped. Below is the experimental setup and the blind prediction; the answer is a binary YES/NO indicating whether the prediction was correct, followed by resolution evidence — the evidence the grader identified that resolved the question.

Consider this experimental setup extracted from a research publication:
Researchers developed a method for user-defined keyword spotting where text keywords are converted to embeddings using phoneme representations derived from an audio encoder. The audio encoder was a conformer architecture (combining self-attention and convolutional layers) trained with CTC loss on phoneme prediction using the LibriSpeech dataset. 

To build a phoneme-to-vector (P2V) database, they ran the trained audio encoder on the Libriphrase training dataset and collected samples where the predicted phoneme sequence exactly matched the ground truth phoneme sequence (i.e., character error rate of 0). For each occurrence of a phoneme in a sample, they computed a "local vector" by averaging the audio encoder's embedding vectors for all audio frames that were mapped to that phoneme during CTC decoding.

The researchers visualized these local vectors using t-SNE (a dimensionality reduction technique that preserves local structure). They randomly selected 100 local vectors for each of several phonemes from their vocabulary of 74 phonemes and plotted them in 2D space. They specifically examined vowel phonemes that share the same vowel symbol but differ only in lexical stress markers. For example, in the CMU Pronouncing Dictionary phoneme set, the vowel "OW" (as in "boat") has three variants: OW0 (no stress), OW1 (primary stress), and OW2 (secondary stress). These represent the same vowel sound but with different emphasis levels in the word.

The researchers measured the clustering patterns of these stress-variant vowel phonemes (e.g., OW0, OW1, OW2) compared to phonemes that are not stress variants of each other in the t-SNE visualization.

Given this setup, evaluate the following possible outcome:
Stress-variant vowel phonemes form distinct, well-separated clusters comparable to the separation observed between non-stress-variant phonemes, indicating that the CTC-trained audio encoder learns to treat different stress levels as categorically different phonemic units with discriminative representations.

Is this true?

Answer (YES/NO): NO